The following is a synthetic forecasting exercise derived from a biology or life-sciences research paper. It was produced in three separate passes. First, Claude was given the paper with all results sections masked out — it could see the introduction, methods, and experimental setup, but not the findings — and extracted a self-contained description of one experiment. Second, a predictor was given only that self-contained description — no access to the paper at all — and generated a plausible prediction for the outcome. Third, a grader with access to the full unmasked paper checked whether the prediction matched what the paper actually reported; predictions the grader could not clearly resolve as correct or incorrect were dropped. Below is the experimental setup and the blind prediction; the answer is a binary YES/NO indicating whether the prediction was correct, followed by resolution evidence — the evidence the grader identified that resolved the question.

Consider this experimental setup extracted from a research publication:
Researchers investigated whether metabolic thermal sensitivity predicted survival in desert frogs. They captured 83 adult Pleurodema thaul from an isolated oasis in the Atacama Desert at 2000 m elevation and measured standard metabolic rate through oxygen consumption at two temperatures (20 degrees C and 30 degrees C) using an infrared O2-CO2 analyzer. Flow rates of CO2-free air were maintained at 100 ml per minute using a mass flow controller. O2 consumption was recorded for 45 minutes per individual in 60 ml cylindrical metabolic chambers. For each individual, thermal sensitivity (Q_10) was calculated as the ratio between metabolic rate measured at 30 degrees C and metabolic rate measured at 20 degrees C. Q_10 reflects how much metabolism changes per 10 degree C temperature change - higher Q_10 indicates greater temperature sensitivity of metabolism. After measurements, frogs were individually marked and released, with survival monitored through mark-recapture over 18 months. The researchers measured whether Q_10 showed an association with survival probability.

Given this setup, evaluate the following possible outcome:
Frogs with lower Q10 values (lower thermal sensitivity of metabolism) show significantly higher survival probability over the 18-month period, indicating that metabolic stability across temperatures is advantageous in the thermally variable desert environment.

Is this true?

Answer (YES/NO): NO